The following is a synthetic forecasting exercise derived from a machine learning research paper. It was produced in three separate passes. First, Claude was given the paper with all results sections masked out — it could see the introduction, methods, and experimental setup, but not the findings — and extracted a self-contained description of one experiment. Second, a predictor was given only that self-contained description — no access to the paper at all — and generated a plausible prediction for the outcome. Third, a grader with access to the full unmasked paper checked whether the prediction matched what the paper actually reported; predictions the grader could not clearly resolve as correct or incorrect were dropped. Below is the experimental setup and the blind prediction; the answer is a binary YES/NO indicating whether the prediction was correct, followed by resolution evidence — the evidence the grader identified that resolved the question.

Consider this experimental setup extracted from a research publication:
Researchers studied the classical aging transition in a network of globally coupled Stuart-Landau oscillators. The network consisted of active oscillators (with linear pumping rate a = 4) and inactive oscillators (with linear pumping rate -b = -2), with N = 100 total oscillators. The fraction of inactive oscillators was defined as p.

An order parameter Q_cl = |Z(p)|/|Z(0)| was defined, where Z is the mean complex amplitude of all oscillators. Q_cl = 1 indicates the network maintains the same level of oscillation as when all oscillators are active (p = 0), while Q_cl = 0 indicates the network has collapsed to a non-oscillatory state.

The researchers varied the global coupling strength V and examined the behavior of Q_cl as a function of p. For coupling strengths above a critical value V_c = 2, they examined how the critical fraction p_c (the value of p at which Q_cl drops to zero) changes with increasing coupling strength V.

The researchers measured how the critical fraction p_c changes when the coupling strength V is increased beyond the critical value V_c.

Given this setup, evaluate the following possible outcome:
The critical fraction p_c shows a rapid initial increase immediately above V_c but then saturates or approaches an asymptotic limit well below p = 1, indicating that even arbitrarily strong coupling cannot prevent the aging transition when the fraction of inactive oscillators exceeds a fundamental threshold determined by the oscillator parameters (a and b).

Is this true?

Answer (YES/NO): NO